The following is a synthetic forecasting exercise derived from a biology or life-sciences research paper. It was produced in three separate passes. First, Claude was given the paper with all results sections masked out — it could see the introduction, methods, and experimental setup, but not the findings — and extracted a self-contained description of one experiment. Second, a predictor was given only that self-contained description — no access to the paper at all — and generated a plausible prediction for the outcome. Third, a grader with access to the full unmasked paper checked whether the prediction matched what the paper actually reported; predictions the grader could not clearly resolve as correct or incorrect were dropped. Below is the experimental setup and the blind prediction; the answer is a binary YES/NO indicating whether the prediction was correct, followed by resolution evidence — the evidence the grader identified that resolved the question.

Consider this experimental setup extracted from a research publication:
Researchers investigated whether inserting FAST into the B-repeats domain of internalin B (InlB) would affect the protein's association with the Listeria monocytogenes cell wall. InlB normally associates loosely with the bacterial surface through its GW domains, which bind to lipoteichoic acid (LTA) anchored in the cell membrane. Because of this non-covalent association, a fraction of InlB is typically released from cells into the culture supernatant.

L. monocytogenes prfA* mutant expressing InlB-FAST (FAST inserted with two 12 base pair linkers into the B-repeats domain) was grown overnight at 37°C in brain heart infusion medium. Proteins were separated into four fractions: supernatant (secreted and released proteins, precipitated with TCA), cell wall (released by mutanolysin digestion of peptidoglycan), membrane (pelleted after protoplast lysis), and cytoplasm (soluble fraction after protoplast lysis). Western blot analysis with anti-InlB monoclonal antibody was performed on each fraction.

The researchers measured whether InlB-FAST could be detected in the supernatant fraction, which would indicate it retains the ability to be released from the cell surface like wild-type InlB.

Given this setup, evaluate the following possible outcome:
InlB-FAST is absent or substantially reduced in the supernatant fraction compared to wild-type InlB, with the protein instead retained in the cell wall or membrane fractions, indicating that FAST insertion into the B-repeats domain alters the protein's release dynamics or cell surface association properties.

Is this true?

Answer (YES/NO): NO